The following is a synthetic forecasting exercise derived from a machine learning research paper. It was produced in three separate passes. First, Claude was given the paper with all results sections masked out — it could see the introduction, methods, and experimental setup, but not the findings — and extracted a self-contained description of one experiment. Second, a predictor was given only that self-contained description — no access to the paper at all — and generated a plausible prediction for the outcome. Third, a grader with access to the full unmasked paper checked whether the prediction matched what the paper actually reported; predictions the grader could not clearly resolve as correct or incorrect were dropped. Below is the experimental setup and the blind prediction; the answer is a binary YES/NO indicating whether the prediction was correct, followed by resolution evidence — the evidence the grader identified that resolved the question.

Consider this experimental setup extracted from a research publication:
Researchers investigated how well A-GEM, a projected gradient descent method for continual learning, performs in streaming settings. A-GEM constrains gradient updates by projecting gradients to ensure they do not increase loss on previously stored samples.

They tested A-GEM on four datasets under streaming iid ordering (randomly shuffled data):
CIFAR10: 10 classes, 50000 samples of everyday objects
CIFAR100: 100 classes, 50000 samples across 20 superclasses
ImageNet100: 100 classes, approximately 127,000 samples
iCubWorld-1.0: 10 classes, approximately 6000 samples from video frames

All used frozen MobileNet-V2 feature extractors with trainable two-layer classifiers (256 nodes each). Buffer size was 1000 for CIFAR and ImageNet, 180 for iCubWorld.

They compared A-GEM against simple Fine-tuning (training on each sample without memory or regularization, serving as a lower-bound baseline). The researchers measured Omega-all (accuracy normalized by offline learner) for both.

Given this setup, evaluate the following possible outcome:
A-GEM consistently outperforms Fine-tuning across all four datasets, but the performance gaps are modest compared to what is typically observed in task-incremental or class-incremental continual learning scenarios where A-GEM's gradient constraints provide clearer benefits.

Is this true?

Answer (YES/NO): NO